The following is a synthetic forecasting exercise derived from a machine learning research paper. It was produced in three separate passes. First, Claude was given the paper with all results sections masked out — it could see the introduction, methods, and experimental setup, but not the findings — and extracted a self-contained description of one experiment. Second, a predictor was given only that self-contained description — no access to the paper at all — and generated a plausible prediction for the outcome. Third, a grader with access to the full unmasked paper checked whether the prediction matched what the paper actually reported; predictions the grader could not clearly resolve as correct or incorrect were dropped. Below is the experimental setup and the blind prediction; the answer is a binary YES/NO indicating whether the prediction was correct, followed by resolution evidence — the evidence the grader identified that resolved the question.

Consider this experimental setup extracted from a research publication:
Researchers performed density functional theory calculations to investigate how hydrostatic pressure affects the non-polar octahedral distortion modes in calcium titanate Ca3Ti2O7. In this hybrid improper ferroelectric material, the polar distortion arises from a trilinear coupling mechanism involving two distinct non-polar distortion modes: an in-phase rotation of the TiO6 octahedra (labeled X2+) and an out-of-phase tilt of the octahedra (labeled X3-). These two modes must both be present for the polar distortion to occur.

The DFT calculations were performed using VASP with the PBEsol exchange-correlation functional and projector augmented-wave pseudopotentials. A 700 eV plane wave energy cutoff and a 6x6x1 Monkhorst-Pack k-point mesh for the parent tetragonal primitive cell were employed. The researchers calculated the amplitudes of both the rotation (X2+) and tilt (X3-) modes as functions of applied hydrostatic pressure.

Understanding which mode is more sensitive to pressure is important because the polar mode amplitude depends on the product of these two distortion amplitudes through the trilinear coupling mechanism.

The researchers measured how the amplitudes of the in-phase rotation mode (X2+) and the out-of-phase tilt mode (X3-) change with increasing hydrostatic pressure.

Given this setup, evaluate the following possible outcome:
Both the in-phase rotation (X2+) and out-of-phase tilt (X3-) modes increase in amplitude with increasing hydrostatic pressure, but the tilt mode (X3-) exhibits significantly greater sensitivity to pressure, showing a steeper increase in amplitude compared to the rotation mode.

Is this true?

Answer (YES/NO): NO